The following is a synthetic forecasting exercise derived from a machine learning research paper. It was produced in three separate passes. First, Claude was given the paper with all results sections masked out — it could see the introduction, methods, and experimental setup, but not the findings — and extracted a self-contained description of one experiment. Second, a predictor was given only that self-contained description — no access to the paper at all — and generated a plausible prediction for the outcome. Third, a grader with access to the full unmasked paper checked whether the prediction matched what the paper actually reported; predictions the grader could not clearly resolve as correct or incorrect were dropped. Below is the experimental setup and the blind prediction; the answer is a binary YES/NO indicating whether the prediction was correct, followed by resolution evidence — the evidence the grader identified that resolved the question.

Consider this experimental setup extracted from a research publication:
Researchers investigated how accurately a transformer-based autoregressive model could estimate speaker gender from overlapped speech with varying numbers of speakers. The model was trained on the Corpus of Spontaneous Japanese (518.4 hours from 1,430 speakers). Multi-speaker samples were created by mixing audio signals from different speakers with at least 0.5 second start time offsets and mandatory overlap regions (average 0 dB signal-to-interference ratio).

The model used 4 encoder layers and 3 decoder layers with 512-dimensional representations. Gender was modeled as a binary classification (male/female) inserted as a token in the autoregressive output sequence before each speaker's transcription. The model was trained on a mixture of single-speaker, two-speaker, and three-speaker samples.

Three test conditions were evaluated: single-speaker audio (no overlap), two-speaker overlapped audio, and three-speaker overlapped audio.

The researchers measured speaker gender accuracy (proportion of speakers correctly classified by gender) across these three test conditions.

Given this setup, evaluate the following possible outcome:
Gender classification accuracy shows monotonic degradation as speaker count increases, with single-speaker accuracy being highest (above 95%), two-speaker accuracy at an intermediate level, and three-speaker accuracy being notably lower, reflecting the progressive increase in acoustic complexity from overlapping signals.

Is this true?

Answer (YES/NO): NO